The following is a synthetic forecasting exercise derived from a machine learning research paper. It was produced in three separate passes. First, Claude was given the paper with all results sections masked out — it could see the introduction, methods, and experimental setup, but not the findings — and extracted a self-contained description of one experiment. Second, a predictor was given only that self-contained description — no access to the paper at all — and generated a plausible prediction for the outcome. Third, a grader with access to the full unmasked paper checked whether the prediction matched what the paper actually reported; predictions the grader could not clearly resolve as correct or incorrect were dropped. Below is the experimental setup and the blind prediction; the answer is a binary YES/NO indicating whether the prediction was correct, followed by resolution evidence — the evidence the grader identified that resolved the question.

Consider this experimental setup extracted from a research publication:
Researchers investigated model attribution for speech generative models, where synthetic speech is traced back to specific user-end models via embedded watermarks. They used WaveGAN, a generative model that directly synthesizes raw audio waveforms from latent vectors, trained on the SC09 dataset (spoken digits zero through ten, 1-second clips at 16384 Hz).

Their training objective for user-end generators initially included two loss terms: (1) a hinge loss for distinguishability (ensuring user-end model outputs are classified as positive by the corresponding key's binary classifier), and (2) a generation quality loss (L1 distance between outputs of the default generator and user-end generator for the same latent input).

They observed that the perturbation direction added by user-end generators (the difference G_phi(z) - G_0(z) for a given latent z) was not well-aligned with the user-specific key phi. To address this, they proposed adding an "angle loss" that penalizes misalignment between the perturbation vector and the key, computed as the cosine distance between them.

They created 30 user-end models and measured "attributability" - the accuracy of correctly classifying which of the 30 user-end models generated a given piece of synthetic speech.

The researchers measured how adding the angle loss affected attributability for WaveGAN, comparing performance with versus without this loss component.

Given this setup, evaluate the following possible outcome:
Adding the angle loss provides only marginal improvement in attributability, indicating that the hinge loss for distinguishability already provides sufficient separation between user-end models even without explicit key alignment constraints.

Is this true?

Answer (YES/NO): NO